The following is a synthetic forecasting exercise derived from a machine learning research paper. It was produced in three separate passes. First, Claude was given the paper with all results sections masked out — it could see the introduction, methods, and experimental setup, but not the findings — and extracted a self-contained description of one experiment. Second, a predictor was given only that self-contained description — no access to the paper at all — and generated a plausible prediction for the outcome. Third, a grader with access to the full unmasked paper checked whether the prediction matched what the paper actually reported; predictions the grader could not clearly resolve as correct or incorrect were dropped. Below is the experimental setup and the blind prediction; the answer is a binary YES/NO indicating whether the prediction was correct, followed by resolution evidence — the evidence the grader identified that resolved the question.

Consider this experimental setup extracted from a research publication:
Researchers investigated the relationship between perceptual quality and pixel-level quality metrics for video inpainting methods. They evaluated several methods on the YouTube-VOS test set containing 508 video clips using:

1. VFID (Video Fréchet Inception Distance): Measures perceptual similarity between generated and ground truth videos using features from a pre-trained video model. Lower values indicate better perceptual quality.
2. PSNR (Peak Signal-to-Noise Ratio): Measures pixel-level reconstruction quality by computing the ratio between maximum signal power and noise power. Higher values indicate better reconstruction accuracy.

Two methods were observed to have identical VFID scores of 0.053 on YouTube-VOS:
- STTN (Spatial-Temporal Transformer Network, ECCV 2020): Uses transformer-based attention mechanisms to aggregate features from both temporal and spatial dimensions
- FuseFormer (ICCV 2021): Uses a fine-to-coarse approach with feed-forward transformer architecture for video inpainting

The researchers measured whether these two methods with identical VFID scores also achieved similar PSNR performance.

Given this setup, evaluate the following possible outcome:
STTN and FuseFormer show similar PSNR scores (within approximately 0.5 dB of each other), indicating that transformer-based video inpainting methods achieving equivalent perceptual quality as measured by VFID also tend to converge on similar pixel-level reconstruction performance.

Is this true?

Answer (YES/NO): NO